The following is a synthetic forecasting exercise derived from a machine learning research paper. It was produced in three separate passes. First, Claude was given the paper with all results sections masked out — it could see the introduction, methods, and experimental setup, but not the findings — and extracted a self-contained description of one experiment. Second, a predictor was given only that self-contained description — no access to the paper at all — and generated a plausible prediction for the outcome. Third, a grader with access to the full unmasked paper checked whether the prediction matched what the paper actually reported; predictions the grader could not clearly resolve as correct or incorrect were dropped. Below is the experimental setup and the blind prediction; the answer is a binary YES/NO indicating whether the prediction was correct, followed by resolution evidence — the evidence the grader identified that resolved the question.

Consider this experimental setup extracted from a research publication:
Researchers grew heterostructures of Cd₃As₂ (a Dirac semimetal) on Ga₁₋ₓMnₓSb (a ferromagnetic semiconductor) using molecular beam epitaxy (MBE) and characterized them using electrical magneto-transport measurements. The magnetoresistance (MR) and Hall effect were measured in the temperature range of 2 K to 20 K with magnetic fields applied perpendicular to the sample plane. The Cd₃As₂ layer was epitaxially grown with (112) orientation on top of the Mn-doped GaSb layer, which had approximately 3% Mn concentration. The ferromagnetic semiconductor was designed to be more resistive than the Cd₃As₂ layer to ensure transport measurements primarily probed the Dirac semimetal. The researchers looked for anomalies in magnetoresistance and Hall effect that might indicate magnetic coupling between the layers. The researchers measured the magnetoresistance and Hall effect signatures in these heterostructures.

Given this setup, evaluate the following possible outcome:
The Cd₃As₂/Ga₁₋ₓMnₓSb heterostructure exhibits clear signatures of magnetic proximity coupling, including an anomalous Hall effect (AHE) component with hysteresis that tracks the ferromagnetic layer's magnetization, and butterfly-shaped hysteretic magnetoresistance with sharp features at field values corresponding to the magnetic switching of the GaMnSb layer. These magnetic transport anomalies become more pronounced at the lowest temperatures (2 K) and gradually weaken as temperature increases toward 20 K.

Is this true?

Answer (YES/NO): NO